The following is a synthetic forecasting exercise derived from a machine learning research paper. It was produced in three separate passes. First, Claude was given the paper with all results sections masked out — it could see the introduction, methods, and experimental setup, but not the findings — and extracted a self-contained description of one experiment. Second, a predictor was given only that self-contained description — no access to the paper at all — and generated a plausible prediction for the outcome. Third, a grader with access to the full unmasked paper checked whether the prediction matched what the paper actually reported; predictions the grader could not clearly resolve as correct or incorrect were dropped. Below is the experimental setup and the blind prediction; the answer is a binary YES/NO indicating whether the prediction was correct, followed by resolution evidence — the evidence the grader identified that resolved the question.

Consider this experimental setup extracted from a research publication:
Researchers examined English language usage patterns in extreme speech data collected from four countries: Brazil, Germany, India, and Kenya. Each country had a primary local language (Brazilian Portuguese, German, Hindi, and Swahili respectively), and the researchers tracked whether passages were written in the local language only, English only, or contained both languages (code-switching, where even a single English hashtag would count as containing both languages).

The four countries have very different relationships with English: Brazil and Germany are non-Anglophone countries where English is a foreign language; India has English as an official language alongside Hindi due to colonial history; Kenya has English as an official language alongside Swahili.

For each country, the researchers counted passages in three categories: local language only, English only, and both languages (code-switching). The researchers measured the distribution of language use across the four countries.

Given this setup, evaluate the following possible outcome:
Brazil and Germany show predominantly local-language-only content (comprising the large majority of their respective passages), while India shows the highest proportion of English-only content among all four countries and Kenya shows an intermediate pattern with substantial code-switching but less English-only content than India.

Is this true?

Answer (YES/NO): NO